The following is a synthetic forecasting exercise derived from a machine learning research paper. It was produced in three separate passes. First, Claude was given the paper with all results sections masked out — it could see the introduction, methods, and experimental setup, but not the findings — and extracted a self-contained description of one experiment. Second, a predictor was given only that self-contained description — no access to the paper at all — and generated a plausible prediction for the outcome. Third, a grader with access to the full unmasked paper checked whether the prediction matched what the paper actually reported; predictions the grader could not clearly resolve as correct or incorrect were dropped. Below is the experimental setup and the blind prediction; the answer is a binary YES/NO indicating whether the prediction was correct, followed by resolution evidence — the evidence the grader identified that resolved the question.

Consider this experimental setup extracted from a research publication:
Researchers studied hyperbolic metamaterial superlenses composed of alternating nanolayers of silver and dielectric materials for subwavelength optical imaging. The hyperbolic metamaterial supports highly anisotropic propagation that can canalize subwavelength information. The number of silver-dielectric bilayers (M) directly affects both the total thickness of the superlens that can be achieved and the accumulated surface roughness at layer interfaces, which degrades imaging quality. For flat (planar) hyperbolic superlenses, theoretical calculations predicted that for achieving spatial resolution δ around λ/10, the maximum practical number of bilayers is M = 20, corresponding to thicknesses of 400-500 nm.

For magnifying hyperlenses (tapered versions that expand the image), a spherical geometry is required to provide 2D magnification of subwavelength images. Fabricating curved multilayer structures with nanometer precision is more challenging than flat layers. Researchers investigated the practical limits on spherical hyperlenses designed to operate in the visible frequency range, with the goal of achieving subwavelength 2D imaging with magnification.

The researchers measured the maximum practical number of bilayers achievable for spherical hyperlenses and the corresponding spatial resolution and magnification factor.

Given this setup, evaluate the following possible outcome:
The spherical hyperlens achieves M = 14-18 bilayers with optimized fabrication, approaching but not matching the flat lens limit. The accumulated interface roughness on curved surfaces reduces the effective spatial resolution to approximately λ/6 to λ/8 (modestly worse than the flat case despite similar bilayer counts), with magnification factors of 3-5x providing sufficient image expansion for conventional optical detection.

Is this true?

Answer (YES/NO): NO